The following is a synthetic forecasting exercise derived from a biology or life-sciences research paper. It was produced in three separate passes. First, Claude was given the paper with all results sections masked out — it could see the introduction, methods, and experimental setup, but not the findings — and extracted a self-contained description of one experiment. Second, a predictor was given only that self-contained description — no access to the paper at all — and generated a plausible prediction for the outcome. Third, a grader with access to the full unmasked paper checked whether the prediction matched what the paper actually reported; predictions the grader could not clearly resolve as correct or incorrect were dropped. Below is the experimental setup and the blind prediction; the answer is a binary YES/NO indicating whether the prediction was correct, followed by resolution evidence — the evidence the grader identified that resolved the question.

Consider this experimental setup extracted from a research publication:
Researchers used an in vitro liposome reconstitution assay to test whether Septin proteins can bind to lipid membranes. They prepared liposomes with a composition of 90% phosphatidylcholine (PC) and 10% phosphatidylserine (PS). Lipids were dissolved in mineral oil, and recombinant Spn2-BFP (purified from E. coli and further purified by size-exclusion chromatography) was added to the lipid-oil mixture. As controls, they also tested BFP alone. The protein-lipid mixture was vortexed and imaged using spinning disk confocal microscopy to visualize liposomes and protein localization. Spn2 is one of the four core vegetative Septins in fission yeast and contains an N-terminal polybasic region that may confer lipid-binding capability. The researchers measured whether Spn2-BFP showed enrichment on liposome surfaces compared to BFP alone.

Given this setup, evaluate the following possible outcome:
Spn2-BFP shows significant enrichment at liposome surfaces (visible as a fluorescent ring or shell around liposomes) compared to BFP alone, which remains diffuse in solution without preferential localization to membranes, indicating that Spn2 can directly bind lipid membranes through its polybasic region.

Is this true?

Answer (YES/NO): NO